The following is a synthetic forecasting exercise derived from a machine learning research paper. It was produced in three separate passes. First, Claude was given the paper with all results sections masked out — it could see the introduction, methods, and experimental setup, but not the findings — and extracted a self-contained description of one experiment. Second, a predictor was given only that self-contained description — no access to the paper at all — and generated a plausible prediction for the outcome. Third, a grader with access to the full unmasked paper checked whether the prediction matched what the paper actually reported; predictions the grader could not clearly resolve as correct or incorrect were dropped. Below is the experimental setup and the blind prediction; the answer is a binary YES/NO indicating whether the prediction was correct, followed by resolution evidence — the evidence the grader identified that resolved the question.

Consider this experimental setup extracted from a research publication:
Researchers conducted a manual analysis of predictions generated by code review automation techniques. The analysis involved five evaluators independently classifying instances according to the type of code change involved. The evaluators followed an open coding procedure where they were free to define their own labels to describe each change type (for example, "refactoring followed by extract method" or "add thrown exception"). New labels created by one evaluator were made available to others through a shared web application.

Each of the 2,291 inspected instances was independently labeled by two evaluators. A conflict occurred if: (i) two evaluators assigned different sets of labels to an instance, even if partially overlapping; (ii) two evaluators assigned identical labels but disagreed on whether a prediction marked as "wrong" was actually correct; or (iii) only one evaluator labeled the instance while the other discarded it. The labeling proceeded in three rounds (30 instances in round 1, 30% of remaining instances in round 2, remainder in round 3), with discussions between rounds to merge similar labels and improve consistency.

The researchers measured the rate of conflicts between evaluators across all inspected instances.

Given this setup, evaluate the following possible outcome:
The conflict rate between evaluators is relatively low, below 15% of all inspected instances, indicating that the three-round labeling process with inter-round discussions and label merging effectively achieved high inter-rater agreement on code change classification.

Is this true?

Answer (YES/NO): NO